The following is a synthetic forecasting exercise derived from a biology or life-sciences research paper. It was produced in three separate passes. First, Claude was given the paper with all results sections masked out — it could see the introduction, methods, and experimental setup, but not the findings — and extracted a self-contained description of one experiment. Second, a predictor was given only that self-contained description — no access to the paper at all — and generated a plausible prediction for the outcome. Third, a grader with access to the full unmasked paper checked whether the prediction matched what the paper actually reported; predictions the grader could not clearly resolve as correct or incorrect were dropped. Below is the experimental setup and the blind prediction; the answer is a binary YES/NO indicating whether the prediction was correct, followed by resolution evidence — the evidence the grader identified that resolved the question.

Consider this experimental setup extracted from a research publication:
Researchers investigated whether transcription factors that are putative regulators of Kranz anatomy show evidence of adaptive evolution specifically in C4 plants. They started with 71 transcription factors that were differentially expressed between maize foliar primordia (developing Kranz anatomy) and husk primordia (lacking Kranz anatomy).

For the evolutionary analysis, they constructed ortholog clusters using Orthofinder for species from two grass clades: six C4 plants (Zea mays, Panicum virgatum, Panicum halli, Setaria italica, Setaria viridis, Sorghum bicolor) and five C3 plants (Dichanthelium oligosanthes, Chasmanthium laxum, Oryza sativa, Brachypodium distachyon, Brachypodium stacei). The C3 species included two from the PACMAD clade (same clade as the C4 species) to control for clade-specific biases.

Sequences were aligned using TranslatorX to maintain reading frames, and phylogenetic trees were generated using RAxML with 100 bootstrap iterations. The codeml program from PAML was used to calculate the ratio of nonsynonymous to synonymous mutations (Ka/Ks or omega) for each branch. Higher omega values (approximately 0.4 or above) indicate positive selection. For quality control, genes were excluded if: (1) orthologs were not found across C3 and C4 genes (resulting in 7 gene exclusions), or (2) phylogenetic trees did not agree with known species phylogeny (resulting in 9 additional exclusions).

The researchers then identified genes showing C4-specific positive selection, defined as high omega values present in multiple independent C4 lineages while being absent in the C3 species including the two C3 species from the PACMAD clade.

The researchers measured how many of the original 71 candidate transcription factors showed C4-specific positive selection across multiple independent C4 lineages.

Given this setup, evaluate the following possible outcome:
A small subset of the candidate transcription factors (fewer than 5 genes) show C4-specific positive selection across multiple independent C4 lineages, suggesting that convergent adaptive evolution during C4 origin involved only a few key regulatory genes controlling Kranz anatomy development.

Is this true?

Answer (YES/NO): YES